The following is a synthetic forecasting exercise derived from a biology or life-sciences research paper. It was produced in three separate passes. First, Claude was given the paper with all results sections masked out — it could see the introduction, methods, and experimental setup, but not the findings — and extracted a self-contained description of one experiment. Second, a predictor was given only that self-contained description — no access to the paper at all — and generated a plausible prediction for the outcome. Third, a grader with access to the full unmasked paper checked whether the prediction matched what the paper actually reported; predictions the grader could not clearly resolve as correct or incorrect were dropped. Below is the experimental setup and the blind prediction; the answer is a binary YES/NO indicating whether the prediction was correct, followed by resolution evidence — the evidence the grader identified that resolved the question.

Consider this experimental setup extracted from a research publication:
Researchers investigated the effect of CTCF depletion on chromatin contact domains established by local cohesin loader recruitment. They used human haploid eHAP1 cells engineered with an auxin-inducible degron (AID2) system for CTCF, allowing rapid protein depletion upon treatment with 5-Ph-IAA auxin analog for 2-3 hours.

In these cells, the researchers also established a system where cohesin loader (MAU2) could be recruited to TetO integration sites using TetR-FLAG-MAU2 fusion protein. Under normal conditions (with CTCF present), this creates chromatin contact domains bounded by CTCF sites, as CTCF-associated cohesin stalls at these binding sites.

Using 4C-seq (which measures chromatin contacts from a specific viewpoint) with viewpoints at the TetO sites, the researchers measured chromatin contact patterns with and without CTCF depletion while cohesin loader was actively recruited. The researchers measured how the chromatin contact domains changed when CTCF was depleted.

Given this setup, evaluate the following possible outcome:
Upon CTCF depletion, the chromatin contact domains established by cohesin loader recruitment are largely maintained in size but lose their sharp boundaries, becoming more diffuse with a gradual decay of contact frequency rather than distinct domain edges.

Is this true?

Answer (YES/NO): NO